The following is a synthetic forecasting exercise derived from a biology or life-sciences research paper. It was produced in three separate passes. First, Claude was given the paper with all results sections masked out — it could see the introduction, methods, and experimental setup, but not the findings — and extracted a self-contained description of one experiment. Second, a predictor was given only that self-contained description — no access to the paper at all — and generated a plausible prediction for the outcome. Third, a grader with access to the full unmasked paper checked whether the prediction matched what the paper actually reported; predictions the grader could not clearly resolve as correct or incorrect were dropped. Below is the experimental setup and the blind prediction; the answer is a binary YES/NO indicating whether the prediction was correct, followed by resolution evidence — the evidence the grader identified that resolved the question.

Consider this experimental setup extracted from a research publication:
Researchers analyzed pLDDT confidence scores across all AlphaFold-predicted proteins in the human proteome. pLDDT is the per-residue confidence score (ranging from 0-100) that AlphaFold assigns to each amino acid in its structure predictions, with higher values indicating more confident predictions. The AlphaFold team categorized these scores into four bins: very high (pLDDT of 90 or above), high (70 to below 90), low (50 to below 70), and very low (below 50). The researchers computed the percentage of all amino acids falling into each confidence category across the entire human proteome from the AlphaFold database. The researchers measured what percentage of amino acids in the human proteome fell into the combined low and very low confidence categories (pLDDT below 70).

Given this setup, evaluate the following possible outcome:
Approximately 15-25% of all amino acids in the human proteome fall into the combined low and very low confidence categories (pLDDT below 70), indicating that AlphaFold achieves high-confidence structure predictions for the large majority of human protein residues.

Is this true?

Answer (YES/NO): NO